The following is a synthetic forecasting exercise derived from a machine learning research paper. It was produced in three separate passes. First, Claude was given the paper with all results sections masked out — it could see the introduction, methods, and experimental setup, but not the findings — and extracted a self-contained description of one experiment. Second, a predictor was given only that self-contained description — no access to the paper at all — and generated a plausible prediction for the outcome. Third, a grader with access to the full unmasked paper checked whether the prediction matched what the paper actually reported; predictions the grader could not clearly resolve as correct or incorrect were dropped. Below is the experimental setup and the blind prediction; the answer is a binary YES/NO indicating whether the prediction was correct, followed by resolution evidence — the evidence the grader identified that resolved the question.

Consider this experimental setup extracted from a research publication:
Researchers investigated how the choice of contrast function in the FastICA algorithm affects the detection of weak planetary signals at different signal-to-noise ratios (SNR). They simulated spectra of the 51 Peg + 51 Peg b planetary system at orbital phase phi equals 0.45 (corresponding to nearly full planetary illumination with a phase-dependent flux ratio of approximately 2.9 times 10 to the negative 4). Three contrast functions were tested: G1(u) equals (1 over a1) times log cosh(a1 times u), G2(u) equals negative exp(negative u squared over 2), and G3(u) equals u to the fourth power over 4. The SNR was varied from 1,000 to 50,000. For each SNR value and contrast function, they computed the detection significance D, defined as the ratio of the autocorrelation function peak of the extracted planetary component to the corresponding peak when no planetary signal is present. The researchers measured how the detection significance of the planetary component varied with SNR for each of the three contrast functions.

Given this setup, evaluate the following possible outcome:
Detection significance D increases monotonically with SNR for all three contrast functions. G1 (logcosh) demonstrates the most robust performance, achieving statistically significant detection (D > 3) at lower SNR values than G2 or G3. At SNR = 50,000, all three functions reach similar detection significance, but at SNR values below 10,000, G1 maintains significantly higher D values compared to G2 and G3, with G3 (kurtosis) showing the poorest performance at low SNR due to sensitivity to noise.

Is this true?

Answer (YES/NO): NO